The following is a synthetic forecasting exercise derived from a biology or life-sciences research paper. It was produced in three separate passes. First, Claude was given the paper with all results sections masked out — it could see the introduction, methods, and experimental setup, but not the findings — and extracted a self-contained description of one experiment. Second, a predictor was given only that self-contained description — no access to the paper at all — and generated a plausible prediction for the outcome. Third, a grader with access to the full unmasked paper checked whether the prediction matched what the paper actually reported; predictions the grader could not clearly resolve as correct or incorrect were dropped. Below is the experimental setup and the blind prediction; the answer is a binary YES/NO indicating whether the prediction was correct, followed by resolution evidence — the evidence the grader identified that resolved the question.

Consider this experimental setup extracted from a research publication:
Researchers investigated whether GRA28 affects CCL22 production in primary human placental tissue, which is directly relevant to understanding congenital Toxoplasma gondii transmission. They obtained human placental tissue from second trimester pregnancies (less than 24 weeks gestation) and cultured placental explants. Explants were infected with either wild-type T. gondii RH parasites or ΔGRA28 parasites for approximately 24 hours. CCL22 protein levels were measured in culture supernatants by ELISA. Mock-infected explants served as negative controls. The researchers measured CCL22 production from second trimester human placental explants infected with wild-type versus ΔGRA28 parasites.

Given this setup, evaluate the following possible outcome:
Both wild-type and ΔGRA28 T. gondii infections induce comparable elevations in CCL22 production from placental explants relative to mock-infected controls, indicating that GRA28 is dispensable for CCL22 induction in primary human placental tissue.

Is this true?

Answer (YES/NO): NO